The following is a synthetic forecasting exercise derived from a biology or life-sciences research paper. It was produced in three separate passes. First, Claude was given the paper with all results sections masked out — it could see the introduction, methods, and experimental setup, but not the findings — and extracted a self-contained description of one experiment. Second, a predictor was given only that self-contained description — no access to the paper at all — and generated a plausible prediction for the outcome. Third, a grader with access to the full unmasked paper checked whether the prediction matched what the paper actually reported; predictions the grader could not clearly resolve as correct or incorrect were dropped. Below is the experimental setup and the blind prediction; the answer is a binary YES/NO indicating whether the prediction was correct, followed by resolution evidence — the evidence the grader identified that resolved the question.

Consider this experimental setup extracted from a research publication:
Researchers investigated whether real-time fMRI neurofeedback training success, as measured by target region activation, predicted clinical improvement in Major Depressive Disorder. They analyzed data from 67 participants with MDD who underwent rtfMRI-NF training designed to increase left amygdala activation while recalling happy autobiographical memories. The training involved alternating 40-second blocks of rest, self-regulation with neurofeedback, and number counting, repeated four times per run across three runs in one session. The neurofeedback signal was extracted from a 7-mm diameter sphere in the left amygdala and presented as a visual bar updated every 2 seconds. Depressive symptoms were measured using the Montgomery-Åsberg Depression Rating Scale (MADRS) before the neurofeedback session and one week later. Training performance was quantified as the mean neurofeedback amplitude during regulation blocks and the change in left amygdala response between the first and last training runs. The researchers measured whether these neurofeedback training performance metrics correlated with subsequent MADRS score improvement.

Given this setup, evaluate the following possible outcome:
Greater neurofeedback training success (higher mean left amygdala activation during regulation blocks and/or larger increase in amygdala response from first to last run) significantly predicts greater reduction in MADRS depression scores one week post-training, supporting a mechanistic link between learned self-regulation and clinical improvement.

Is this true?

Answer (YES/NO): NO